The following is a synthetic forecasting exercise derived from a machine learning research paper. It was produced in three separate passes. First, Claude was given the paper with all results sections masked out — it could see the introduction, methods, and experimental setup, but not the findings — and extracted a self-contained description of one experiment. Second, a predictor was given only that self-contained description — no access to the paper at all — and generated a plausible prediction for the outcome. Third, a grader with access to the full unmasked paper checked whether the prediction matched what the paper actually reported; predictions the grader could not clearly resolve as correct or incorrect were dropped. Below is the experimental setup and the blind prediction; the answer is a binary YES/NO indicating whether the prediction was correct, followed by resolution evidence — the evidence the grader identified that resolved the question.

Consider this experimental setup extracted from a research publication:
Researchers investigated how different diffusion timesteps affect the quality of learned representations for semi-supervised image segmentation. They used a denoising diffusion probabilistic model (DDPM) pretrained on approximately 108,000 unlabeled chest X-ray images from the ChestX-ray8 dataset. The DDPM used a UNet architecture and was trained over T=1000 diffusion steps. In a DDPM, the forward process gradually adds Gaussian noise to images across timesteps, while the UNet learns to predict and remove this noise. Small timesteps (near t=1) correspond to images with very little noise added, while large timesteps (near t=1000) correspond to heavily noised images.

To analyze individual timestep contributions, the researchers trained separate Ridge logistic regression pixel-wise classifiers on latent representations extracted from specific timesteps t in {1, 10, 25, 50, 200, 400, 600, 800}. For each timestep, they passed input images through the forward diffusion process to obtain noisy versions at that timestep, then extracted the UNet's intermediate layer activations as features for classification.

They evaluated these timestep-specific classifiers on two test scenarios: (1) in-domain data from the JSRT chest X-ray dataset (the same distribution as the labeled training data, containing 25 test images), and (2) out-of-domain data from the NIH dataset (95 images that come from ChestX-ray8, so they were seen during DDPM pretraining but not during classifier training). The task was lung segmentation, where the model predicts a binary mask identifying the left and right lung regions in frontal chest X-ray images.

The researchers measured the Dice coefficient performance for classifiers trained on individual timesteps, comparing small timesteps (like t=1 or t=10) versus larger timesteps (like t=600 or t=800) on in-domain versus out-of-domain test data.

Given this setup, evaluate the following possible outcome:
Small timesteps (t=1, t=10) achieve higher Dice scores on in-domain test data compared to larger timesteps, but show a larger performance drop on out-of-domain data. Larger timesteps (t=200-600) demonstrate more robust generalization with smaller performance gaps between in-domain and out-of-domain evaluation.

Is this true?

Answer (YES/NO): NO